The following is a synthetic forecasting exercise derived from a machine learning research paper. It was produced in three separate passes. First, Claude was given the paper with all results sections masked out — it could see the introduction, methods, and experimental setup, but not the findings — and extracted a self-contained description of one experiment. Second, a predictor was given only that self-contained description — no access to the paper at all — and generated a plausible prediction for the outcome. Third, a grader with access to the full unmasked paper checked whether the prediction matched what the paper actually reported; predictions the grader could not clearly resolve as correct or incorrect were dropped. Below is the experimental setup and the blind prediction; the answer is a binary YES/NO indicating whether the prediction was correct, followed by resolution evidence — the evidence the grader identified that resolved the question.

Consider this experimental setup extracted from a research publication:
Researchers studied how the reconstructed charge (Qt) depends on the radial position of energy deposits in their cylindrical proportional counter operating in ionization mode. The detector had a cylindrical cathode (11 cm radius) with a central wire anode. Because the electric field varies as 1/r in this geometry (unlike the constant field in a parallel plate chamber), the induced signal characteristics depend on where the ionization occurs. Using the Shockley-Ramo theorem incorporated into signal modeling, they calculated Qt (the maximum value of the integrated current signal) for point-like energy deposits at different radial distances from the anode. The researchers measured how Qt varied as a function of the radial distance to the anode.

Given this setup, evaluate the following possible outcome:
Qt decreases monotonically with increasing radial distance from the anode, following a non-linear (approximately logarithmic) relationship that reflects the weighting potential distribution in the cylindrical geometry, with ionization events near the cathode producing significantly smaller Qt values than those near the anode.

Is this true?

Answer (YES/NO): NO